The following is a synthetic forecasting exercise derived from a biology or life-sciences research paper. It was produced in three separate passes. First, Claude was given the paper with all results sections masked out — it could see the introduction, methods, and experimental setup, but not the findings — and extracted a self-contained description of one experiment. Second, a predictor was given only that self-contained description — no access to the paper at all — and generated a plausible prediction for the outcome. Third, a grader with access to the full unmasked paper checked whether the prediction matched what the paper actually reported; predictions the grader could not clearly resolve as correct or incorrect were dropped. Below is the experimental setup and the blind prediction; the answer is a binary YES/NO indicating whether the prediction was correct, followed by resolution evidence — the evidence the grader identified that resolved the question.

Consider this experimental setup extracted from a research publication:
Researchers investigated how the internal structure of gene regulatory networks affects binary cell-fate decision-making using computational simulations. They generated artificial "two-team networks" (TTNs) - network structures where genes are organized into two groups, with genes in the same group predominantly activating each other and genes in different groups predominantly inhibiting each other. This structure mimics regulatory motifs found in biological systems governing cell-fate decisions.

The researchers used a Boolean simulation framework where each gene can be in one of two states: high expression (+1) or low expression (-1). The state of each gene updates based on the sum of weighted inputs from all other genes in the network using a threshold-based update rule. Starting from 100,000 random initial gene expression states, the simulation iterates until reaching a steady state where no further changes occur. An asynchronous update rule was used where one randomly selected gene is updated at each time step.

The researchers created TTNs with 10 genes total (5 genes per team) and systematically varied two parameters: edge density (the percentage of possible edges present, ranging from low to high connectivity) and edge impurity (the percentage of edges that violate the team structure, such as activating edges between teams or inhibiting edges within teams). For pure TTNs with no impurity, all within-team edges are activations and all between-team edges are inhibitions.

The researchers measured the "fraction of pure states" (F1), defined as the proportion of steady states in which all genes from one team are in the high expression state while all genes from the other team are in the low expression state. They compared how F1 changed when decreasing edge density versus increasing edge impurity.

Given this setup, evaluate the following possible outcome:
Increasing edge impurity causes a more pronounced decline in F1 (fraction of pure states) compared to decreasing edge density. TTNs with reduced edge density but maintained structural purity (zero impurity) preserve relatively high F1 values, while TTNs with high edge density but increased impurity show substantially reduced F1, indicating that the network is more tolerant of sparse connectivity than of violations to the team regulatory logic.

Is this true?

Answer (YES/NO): YES